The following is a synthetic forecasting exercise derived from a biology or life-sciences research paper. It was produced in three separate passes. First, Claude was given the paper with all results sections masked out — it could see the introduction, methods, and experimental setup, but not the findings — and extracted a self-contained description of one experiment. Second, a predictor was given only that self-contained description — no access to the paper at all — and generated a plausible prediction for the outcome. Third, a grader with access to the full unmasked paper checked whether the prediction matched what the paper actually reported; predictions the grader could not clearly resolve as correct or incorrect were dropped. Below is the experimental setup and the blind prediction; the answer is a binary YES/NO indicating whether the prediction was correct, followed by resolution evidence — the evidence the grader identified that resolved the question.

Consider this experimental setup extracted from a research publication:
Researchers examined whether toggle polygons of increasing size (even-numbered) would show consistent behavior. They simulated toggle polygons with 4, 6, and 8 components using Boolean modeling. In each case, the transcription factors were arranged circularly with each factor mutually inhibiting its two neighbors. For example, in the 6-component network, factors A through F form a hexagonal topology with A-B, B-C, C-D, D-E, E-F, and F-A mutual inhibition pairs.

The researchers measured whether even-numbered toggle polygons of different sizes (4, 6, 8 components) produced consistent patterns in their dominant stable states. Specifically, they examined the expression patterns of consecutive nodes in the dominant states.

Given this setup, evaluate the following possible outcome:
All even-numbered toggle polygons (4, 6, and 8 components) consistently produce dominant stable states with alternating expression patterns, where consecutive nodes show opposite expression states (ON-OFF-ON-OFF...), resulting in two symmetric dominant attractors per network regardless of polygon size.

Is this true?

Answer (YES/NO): YES